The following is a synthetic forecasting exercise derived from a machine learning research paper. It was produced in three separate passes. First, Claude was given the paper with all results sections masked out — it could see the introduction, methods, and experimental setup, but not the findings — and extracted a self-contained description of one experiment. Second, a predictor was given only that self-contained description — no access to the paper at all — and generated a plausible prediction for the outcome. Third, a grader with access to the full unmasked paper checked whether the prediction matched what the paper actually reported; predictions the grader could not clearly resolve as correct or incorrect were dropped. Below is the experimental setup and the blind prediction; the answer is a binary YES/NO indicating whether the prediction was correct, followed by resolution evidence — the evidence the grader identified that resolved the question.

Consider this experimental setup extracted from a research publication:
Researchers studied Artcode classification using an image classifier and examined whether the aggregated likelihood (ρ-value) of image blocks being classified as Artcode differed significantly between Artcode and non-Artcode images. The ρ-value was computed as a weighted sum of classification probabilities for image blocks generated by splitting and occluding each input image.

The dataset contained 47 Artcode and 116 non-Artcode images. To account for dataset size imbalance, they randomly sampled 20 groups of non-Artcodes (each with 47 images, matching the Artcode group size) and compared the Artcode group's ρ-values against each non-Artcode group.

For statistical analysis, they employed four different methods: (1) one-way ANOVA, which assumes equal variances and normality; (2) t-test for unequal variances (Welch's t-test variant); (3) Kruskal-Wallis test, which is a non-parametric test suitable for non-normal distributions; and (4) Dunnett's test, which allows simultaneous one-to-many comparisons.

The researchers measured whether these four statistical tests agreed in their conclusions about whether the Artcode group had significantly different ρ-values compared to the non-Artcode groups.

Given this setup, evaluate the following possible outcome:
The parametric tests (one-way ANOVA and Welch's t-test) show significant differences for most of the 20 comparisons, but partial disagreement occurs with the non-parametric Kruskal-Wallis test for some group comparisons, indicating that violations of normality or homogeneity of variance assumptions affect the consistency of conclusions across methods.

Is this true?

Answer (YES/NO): NO